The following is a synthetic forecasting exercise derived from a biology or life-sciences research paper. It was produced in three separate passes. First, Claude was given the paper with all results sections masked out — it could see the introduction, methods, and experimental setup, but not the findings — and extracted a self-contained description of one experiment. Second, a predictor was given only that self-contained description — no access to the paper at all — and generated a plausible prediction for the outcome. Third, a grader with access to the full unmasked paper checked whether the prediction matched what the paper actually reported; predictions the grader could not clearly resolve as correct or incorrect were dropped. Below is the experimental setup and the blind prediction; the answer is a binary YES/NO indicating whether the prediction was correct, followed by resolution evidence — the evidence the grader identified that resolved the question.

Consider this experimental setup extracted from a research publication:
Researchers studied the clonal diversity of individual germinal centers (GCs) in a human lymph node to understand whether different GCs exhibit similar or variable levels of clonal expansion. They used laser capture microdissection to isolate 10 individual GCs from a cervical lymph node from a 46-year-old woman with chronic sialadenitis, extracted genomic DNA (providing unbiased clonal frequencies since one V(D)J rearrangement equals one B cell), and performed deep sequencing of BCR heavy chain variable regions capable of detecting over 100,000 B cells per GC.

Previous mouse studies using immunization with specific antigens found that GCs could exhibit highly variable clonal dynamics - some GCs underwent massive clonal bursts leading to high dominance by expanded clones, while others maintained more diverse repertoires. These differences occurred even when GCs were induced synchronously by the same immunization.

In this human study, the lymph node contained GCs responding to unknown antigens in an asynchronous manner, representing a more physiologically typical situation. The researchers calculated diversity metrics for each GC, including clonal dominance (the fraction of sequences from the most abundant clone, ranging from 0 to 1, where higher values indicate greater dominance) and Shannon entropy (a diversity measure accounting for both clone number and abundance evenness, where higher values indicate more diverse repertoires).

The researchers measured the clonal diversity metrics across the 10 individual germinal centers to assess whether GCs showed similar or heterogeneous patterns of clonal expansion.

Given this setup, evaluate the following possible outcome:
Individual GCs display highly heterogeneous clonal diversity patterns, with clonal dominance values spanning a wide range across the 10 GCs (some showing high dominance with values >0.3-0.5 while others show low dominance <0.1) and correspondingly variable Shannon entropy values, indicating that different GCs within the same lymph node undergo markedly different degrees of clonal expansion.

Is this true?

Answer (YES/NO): NO